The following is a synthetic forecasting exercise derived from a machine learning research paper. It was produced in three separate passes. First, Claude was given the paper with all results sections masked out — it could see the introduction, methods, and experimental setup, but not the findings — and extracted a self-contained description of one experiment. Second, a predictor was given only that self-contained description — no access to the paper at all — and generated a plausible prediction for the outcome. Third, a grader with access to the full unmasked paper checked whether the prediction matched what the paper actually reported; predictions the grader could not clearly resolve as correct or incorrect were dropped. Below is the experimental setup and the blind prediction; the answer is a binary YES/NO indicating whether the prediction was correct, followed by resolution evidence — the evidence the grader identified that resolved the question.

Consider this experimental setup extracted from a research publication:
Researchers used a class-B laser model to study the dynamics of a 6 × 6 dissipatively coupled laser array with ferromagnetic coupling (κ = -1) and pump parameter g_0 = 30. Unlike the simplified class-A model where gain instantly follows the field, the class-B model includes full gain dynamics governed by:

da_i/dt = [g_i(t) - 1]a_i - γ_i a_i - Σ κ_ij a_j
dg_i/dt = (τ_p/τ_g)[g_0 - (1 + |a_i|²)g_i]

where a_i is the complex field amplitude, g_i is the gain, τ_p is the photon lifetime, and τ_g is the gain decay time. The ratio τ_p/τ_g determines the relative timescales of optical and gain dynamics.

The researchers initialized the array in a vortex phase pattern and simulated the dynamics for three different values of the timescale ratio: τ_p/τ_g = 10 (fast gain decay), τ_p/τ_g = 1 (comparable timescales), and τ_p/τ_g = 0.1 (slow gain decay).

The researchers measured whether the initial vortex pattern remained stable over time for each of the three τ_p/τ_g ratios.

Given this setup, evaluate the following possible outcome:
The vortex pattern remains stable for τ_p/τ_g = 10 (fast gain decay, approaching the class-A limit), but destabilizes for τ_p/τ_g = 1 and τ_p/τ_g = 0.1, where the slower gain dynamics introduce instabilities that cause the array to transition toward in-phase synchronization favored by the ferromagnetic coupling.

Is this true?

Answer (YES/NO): YES